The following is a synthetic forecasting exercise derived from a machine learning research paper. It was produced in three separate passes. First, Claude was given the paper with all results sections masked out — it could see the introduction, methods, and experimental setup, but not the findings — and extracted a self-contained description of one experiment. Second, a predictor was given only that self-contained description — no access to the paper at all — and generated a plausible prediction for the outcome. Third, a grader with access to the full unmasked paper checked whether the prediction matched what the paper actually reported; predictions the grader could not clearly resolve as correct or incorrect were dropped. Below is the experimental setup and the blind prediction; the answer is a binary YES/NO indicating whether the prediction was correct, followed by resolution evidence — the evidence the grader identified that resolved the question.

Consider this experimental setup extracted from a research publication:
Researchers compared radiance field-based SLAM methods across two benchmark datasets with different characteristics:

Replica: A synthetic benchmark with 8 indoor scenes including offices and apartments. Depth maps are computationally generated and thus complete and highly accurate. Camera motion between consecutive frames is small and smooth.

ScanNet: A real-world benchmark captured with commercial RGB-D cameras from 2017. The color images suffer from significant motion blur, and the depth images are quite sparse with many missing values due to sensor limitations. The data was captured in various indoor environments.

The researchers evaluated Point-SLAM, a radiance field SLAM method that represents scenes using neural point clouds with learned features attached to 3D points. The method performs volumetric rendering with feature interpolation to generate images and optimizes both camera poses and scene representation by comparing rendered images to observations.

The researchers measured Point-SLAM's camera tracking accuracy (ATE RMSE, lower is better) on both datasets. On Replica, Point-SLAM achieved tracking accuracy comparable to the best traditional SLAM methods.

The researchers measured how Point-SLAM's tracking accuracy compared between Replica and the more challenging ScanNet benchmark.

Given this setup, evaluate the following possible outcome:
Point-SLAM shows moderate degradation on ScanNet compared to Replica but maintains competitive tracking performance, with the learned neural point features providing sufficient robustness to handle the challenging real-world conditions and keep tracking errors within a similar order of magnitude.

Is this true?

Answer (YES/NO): NO